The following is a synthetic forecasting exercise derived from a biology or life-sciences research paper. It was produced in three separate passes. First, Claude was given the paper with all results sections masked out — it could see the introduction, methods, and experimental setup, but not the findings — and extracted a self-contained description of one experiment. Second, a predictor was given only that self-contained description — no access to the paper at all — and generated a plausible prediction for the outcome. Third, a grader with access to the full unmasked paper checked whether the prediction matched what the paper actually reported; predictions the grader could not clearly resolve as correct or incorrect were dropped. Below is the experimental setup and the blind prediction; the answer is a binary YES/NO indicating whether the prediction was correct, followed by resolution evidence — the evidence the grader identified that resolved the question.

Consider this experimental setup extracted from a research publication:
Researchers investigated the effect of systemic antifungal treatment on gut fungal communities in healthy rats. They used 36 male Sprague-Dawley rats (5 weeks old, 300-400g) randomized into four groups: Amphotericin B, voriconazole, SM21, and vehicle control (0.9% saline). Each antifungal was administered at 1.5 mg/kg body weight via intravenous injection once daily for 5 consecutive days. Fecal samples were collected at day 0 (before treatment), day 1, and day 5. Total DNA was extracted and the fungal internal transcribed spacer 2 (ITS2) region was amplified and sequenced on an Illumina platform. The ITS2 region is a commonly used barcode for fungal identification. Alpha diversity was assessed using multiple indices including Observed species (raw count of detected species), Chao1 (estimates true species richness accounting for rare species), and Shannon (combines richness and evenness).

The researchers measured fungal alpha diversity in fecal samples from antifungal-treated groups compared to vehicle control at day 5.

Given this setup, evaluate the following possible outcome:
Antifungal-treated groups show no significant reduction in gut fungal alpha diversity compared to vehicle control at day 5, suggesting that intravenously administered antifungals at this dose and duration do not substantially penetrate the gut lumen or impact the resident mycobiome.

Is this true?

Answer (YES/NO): YES